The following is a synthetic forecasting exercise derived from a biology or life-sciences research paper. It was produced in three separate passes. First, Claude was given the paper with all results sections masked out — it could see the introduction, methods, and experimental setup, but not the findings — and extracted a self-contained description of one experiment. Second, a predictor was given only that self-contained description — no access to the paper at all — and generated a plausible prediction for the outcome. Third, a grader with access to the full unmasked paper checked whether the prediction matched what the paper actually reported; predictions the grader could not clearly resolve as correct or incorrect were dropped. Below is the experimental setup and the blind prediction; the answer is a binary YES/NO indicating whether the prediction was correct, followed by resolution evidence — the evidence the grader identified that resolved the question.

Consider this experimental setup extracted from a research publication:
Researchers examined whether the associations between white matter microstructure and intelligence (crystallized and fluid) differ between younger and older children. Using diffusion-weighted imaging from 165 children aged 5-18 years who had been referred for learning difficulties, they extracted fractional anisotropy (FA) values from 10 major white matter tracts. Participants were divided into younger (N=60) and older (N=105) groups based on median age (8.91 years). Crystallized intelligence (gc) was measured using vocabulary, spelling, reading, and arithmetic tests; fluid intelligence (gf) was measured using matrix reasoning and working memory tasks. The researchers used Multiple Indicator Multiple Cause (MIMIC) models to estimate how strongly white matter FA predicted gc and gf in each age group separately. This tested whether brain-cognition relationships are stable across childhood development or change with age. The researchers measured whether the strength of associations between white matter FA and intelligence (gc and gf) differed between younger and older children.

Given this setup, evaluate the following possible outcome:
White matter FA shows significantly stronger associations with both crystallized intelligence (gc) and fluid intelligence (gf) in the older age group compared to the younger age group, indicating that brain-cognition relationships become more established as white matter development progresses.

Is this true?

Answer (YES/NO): NO